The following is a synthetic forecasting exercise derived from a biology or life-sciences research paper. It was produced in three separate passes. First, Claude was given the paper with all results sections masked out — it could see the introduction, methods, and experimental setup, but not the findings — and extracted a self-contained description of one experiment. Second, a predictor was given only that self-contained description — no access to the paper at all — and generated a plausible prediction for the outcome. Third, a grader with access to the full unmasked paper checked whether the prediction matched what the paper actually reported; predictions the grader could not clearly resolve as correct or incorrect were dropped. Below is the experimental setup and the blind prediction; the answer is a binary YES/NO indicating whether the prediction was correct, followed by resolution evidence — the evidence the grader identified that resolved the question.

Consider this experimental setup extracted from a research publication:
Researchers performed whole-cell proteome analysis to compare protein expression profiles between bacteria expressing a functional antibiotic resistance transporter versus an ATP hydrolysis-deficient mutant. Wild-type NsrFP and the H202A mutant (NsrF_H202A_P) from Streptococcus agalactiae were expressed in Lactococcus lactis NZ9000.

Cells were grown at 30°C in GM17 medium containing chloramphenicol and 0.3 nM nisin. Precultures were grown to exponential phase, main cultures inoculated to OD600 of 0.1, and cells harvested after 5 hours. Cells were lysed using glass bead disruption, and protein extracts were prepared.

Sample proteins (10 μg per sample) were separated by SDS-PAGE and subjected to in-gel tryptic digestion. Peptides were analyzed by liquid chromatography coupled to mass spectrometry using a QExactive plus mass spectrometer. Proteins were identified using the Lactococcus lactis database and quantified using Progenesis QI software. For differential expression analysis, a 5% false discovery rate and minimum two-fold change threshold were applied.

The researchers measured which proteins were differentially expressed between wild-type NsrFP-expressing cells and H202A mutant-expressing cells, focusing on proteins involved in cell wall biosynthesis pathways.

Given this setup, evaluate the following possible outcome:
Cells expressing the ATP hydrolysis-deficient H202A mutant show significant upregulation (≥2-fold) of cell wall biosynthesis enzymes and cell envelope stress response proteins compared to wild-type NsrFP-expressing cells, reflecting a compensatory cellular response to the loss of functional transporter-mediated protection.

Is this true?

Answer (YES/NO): NO